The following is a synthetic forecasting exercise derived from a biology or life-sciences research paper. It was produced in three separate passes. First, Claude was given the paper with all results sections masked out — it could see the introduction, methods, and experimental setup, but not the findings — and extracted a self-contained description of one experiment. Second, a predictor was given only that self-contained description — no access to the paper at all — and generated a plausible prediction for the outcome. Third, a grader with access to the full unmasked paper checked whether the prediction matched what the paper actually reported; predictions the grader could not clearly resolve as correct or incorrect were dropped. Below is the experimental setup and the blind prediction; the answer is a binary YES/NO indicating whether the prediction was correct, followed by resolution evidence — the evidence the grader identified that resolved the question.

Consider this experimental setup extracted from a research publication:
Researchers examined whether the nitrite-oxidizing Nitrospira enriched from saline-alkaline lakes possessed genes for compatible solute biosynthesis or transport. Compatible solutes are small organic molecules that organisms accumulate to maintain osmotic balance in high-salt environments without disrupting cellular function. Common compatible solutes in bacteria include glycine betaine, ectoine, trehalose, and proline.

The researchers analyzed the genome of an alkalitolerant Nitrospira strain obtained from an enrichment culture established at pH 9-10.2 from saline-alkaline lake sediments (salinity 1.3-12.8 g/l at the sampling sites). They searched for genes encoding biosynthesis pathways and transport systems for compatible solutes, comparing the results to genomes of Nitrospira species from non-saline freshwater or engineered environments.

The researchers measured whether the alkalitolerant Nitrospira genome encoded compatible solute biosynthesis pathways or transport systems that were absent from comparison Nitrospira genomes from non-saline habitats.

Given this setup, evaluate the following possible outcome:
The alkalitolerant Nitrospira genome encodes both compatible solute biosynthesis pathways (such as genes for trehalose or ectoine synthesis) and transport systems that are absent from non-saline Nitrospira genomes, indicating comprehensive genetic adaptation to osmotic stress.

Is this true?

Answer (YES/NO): YES